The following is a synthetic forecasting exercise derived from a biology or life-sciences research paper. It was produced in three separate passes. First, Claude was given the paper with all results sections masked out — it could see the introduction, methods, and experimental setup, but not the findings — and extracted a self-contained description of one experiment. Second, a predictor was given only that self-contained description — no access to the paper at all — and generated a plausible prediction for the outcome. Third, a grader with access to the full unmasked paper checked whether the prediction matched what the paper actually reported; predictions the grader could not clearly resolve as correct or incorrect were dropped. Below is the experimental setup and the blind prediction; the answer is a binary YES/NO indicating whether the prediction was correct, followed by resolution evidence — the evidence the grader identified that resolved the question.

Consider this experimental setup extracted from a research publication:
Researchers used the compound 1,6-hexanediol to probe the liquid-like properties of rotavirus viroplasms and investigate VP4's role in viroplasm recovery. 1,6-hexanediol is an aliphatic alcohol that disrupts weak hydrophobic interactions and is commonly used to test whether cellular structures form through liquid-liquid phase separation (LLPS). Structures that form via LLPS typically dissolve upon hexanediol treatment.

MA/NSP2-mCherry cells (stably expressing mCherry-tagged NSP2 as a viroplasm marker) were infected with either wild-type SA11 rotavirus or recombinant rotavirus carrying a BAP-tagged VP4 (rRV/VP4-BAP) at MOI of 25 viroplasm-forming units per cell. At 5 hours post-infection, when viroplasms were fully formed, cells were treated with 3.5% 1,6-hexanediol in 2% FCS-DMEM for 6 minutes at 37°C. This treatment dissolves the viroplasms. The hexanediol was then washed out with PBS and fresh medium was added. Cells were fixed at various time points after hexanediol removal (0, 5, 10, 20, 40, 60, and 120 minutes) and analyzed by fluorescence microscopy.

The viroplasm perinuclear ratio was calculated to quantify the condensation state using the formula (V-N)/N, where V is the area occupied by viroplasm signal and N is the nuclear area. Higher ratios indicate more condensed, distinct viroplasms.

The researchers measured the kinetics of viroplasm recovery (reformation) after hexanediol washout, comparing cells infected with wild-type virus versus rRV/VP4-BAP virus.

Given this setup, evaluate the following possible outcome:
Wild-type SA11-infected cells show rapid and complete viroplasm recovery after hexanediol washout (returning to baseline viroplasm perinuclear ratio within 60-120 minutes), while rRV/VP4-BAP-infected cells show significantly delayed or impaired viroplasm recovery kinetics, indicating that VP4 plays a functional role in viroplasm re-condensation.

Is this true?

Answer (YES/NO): YES